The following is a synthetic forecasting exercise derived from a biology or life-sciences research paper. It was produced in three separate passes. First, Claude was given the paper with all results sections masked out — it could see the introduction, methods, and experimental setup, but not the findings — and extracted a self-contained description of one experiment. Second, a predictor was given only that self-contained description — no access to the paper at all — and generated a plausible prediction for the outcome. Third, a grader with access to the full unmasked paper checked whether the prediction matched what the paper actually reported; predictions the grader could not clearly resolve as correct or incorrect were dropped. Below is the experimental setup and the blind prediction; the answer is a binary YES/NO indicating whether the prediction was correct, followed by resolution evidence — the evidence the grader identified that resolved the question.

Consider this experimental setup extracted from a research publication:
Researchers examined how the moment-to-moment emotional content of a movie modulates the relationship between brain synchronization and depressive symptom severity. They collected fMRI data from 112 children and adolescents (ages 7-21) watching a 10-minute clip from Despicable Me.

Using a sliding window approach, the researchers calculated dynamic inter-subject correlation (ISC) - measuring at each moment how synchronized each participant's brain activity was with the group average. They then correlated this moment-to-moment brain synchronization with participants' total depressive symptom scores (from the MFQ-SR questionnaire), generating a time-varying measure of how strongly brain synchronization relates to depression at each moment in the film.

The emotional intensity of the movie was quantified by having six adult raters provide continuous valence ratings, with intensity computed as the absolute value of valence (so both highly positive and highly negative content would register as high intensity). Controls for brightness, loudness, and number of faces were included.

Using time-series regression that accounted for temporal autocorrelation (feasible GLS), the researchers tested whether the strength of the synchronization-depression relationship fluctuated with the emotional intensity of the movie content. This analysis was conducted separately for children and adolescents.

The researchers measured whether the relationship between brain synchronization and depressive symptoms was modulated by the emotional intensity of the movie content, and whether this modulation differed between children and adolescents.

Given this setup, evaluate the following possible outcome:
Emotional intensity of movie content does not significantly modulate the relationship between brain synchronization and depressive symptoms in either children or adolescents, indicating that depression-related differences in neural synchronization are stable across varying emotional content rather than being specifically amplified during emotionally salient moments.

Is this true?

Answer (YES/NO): NO